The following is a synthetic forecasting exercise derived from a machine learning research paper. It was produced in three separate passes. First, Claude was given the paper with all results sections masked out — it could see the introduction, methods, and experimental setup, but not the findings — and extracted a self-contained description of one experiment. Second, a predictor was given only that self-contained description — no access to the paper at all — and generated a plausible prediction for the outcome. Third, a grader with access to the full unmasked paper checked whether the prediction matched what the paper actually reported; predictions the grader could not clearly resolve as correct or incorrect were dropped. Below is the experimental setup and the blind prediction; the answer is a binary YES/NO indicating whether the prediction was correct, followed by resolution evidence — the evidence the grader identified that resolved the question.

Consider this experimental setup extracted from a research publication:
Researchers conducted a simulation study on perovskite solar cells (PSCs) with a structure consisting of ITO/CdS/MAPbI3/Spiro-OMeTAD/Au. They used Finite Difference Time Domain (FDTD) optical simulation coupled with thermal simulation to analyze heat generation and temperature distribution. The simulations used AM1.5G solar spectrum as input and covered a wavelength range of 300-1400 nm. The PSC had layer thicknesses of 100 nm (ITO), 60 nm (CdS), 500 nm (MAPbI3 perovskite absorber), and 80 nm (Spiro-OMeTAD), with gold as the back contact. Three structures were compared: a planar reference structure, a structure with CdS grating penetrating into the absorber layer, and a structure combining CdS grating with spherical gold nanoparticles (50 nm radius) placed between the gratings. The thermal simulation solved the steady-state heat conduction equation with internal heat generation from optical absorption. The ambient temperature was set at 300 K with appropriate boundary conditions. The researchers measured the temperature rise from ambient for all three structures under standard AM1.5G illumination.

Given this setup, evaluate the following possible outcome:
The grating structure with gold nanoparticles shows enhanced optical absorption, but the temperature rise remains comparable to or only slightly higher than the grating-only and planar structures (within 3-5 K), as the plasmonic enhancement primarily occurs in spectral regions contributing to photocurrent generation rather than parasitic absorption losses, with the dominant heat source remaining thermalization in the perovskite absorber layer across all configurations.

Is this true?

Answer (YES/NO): YES